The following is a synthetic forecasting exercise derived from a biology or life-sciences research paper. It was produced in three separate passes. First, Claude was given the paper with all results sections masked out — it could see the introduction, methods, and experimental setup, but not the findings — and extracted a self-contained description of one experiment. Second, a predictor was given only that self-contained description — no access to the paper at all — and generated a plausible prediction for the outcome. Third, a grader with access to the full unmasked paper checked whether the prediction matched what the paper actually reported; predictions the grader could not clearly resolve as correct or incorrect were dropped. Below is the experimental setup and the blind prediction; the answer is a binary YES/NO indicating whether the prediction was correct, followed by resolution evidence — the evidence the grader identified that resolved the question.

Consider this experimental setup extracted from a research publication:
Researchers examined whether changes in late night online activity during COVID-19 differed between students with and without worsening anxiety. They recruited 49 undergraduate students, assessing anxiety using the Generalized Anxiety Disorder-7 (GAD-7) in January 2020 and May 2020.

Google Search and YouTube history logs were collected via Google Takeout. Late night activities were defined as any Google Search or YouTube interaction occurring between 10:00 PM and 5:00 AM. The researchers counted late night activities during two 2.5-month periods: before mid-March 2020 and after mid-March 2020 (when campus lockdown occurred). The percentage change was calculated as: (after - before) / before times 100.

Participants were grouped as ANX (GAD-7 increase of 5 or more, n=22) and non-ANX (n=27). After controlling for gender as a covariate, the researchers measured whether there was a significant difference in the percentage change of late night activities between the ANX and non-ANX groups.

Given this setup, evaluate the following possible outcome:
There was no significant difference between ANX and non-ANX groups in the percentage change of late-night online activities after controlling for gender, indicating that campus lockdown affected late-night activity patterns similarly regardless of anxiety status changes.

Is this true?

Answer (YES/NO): NO